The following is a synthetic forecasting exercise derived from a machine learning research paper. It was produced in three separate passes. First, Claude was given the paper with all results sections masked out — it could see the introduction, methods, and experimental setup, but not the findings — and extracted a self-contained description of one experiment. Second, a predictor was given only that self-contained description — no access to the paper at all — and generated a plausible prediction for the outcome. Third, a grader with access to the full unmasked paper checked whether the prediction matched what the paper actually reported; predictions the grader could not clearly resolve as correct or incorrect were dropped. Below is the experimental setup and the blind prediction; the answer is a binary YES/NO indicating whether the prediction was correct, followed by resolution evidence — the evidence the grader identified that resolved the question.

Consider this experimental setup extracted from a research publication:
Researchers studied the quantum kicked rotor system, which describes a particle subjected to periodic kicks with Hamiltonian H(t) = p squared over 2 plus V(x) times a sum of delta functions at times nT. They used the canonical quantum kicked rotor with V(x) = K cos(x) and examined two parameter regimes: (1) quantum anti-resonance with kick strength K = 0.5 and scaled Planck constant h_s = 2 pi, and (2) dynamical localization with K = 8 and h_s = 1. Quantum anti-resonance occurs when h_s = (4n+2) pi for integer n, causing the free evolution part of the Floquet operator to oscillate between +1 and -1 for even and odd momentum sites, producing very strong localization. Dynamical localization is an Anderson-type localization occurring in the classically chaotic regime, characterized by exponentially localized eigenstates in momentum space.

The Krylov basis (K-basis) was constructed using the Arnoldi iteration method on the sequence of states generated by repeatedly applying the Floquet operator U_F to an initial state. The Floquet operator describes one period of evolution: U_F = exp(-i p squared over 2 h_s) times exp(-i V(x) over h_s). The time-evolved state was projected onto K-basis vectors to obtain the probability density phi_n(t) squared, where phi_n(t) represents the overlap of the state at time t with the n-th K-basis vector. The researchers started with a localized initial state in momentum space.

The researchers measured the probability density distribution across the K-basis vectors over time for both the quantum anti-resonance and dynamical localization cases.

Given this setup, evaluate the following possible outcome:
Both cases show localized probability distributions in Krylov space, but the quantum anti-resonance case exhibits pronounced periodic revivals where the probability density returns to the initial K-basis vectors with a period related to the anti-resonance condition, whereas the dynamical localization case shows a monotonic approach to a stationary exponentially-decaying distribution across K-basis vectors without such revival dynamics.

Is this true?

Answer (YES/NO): NO